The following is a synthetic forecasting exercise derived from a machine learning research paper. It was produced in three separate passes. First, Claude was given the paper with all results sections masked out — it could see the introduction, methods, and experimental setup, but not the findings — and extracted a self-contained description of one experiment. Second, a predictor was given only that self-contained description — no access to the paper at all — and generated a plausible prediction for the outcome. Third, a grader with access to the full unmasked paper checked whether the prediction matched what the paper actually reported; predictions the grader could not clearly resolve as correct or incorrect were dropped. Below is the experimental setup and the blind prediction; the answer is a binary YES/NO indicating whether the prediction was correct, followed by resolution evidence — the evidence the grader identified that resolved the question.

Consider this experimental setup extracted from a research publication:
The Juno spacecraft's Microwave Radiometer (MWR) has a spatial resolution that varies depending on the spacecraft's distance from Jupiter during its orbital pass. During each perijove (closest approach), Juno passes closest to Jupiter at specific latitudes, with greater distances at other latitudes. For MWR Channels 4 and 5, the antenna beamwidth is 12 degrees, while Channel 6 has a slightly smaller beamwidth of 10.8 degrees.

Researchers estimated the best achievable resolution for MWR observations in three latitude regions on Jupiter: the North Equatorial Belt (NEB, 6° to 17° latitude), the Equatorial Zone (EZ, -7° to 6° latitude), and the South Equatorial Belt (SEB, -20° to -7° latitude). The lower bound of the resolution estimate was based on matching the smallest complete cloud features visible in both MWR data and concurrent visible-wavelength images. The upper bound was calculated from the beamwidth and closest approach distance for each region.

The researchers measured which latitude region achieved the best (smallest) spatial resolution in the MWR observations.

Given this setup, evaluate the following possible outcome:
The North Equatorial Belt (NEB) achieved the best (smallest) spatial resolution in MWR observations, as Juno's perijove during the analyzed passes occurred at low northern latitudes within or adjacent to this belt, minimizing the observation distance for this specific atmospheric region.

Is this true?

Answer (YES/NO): YES